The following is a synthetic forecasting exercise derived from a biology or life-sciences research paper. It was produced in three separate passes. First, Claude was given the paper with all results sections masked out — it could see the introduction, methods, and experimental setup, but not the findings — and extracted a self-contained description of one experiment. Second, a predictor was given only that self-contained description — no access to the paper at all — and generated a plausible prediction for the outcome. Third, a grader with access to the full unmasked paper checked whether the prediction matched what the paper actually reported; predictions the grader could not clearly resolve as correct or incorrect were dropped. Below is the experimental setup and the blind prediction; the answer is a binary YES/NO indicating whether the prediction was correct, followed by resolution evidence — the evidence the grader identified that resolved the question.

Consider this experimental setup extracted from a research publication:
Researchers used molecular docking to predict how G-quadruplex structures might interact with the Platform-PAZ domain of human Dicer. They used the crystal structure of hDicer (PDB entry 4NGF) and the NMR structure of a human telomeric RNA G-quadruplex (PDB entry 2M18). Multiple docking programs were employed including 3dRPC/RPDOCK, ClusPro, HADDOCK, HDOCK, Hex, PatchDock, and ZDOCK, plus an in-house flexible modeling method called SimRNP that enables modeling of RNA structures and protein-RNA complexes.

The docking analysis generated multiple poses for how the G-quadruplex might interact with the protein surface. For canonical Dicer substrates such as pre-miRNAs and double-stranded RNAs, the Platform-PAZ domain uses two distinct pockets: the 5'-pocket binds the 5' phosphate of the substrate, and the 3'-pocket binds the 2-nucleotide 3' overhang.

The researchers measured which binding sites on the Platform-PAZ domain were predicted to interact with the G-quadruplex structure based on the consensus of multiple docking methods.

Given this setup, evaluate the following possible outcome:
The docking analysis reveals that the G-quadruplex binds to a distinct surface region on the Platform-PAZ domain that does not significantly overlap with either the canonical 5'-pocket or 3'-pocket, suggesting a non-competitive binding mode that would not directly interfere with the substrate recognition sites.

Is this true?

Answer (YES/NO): NO